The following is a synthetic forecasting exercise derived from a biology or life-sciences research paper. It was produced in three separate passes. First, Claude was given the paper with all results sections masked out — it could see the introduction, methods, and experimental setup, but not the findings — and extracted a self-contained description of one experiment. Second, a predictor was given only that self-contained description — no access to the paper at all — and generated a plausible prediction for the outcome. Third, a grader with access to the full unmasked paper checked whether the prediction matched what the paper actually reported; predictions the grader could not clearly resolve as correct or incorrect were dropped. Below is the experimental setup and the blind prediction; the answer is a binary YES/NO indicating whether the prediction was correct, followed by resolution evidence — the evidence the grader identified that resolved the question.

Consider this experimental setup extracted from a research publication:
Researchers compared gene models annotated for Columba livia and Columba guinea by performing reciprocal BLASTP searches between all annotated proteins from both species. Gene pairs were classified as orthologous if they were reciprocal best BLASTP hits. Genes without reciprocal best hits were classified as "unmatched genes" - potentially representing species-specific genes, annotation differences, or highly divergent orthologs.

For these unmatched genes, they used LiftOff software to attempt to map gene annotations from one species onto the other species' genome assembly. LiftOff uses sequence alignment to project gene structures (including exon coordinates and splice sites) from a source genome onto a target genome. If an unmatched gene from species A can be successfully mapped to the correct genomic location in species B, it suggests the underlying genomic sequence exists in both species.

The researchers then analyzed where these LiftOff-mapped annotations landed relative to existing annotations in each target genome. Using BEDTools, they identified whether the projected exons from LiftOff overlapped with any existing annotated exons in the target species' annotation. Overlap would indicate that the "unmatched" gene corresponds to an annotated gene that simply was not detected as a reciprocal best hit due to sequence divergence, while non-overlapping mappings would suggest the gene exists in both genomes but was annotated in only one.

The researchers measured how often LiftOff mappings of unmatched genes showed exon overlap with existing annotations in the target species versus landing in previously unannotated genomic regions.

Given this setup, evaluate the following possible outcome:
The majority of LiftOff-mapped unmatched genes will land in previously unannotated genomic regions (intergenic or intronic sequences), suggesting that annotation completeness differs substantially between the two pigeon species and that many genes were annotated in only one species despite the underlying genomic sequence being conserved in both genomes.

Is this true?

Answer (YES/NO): NO